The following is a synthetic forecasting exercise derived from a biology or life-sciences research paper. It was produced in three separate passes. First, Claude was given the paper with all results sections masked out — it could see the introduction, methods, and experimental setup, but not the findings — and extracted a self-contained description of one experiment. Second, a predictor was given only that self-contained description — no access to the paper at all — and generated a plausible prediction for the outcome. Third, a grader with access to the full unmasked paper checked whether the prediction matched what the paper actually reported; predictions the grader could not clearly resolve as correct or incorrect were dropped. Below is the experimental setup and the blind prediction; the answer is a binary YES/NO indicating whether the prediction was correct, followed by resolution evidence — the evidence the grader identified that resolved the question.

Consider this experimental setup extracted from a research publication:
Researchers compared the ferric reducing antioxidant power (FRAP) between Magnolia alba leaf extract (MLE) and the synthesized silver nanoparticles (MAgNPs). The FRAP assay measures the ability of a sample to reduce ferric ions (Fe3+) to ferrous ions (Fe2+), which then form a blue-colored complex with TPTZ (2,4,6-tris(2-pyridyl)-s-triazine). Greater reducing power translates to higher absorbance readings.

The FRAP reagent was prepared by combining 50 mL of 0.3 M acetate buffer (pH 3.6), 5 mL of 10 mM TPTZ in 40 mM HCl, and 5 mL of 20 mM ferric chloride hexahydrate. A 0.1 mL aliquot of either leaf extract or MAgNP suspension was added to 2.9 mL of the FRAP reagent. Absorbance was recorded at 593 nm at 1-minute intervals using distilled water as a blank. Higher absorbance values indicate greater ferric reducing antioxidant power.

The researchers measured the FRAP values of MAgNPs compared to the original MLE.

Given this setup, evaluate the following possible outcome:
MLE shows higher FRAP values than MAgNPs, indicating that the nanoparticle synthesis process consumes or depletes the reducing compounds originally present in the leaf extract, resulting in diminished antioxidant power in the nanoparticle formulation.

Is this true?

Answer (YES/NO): NO